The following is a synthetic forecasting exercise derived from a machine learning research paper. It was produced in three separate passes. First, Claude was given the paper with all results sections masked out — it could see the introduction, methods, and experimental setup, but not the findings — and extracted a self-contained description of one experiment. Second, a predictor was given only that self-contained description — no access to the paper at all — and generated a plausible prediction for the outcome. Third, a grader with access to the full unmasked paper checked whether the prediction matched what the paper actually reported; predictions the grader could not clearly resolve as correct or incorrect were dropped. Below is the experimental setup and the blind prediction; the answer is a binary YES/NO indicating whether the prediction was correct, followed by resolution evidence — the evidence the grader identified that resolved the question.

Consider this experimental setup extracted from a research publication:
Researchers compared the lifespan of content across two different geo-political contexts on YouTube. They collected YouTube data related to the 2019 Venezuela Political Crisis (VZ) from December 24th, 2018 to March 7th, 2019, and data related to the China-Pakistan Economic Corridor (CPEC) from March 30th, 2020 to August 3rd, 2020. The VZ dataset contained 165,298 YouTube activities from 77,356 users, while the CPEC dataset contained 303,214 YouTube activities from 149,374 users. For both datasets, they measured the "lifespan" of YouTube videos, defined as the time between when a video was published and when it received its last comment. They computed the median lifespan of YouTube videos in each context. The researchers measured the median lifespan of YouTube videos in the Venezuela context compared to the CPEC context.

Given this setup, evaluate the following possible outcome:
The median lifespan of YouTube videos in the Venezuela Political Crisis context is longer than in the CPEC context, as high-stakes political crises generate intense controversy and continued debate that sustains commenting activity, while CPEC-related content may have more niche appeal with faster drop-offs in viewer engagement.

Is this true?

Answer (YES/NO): NO